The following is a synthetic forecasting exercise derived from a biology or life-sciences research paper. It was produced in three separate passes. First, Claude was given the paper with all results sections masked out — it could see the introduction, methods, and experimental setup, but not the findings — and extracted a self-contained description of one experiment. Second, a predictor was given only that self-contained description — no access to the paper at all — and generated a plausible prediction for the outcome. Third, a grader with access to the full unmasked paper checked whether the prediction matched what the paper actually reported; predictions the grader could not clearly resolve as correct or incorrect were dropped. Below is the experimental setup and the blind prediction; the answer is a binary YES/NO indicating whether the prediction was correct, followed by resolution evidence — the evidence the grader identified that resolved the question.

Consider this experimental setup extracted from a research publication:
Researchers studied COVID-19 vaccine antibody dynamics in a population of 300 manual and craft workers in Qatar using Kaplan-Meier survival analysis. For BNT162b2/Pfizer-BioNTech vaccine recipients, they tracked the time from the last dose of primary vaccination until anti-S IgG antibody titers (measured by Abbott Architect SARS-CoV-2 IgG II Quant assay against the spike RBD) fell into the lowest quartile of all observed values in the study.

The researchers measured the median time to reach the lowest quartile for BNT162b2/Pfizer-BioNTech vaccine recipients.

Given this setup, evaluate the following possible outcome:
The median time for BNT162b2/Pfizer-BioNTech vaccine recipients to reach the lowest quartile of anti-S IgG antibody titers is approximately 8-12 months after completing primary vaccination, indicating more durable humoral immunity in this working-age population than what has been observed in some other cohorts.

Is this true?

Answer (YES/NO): NO